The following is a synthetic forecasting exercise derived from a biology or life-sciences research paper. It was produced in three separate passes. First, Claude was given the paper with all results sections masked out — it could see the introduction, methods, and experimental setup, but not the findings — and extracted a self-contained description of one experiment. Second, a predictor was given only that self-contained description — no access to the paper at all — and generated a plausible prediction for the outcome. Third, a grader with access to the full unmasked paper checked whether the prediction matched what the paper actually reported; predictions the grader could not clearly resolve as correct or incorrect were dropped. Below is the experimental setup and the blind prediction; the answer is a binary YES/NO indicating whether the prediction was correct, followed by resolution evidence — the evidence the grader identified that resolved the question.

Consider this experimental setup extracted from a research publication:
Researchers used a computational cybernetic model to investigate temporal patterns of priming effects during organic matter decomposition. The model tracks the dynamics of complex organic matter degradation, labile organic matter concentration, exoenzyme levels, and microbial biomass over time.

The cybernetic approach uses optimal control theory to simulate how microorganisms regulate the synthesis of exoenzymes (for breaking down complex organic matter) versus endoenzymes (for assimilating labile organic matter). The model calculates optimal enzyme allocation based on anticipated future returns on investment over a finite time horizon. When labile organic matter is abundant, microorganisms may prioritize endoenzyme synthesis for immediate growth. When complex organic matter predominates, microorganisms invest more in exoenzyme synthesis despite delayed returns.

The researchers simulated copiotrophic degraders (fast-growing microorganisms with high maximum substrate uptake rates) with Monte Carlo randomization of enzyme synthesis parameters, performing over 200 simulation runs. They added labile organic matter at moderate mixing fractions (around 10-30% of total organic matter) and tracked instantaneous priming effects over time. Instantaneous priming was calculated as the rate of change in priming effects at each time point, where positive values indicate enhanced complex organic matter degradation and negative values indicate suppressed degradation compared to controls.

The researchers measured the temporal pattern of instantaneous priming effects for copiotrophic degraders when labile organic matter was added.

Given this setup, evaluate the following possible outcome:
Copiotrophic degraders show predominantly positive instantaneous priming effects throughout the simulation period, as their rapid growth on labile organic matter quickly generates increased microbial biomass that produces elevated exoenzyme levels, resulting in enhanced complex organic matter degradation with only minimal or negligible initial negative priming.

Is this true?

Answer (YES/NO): NO